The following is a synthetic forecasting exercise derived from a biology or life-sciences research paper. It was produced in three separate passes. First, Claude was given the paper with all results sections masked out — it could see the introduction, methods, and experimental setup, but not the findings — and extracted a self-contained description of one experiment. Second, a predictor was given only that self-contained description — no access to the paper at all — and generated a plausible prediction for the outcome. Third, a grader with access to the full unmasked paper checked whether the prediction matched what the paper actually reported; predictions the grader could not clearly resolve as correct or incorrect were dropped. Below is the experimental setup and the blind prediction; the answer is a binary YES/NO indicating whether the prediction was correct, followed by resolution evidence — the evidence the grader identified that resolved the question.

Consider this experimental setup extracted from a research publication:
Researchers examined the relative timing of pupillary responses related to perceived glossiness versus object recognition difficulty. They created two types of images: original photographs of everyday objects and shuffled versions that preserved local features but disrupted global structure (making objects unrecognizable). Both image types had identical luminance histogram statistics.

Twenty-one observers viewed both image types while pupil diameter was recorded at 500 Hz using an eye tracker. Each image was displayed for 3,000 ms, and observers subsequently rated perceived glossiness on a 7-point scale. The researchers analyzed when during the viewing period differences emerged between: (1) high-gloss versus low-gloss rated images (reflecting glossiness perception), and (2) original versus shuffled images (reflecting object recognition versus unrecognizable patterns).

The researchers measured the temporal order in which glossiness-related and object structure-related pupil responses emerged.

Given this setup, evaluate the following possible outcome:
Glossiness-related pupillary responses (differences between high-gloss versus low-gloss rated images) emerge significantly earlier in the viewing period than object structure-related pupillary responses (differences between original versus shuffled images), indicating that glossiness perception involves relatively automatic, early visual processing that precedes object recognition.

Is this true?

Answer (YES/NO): YES